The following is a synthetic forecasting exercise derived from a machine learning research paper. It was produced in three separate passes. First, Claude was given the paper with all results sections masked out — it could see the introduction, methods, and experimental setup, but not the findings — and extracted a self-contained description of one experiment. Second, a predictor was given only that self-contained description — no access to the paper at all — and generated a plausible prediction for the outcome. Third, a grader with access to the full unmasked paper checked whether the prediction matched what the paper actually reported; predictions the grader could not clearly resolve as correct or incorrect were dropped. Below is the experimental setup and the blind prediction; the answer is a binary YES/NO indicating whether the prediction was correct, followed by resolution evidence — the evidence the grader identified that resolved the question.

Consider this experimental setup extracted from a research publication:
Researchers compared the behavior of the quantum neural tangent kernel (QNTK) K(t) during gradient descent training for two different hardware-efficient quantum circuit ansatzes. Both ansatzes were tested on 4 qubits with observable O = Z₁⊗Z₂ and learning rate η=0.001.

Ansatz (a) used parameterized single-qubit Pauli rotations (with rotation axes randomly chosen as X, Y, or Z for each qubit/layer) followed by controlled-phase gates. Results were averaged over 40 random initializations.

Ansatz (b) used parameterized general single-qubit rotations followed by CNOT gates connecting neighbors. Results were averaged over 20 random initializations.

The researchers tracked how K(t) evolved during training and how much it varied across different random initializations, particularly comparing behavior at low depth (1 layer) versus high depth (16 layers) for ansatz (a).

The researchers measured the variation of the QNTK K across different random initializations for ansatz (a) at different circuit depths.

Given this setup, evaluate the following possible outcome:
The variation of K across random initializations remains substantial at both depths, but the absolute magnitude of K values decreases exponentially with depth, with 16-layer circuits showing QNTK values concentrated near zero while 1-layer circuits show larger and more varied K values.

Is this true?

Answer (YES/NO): NO